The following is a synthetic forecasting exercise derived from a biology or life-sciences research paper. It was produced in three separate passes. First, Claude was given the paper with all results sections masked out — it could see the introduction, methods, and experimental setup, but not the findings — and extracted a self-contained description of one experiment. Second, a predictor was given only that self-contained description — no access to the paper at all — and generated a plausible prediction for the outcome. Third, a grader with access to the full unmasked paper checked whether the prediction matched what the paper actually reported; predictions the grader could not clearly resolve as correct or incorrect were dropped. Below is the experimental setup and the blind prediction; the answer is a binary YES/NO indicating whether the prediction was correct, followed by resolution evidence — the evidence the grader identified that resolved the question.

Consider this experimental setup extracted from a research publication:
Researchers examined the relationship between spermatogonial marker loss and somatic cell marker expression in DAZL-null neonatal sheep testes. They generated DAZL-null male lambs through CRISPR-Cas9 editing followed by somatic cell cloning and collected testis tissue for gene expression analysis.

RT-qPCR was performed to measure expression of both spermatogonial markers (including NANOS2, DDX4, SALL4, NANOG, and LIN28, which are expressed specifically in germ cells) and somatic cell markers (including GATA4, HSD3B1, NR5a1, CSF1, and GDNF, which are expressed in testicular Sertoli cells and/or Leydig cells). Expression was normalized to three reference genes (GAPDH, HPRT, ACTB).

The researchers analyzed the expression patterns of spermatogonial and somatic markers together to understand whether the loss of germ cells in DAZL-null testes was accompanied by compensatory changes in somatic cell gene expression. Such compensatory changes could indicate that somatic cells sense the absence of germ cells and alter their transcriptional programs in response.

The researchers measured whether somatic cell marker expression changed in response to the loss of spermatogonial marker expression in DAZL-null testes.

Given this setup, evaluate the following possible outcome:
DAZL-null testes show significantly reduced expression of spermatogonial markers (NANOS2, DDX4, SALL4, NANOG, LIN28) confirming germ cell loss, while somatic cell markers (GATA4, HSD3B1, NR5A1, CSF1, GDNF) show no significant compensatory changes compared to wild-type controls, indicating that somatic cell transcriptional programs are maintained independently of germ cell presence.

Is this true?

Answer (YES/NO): YES